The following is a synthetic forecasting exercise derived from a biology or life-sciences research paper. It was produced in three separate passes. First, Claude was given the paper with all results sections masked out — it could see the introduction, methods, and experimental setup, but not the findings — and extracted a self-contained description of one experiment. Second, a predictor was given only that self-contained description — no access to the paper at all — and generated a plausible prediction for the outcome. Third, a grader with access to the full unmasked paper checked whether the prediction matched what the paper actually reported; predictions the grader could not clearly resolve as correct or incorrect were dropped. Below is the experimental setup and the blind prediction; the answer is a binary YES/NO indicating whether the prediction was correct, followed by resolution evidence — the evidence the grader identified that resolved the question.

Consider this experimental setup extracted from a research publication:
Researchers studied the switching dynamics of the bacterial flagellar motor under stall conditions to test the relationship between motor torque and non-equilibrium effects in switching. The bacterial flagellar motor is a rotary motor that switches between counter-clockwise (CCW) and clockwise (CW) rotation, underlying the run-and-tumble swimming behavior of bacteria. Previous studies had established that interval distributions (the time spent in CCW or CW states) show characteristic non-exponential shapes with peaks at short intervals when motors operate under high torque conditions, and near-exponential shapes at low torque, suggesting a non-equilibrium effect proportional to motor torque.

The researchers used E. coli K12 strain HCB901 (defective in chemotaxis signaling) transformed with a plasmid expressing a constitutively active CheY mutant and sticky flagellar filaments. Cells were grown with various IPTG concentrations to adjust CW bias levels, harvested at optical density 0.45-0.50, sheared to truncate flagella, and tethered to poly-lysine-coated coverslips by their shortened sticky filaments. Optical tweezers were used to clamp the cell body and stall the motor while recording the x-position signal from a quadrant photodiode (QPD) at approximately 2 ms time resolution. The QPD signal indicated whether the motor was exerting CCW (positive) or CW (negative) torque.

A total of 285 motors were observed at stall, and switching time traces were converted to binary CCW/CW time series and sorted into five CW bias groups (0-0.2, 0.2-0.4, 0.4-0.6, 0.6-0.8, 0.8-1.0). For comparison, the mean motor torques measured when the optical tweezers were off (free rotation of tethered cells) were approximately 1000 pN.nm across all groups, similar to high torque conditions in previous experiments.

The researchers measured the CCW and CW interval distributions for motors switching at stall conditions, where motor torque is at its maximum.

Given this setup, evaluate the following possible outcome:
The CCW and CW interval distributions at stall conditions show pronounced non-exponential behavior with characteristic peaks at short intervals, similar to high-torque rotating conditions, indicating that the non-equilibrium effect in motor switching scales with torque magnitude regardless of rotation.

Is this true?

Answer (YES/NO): NO